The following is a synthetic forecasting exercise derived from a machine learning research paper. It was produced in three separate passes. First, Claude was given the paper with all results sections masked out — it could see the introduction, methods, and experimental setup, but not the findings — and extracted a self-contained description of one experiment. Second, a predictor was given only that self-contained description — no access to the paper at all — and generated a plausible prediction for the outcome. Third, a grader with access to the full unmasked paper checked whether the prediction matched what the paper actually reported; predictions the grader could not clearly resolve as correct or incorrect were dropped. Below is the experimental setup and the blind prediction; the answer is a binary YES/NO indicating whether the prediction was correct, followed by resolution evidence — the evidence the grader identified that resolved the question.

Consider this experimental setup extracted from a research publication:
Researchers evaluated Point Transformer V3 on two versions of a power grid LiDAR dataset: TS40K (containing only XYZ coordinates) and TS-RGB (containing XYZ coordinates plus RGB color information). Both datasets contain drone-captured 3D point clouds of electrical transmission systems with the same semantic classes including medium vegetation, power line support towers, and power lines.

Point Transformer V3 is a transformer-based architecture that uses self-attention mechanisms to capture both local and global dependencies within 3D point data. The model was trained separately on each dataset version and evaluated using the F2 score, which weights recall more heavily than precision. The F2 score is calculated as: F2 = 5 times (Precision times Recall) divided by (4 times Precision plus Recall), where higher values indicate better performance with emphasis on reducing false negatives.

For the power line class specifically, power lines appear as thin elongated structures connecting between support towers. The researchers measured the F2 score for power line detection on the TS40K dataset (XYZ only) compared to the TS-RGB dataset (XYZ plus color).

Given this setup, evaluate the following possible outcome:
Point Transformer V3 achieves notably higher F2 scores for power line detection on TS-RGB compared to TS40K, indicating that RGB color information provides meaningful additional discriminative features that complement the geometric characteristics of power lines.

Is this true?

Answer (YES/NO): NO